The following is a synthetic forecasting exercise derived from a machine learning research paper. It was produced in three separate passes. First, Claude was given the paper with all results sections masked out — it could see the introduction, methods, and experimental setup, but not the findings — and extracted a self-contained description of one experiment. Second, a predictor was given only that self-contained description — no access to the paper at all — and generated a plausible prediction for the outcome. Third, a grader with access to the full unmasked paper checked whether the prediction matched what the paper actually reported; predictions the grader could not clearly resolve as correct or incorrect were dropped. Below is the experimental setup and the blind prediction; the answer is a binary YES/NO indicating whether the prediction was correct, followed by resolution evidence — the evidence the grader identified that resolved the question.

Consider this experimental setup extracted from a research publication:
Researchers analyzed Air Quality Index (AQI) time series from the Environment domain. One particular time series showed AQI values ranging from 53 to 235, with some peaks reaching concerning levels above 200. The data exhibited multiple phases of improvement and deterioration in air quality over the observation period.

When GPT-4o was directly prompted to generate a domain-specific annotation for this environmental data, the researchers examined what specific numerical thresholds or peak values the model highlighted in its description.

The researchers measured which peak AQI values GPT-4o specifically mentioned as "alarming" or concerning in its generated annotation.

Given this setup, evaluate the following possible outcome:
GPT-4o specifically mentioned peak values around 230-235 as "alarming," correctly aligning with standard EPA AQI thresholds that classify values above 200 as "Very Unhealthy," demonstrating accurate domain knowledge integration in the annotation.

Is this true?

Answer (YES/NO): NO